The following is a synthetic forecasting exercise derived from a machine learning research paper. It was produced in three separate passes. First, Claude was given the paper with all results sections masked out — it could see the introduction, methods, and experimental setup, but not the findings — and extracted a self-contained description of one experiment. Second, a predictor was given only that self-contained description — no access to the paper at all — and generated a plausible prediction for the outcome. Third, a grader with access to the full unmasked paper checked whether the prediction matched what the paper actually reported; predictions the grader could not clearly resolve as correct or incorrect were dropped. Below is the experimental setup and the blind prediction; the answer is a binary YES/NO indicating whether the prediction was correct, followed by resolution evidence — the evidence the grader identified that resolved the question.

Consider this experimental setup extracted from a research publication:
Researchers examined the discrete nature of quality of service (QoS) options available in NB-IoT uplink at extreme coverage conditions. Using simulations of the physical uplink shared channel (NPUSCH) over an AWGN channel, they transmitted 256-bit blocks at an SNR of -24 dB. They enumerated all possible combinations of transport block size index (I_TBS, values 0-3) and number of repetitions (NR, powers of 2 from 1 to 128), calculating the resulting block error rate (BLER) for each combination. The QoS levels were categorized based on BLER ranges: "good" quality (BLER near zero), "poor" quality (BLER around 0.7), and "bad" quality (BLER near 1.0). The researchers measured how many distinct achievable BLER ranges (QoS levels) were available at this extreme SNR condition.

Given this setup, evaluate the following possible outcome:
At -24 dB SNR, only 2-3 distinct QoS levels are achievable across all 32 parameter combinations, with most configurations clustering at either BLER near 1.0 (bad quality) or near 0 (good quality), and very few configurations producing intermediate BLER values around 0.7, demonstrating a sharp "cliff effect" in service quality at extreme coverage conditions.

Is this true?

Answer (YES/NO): YES